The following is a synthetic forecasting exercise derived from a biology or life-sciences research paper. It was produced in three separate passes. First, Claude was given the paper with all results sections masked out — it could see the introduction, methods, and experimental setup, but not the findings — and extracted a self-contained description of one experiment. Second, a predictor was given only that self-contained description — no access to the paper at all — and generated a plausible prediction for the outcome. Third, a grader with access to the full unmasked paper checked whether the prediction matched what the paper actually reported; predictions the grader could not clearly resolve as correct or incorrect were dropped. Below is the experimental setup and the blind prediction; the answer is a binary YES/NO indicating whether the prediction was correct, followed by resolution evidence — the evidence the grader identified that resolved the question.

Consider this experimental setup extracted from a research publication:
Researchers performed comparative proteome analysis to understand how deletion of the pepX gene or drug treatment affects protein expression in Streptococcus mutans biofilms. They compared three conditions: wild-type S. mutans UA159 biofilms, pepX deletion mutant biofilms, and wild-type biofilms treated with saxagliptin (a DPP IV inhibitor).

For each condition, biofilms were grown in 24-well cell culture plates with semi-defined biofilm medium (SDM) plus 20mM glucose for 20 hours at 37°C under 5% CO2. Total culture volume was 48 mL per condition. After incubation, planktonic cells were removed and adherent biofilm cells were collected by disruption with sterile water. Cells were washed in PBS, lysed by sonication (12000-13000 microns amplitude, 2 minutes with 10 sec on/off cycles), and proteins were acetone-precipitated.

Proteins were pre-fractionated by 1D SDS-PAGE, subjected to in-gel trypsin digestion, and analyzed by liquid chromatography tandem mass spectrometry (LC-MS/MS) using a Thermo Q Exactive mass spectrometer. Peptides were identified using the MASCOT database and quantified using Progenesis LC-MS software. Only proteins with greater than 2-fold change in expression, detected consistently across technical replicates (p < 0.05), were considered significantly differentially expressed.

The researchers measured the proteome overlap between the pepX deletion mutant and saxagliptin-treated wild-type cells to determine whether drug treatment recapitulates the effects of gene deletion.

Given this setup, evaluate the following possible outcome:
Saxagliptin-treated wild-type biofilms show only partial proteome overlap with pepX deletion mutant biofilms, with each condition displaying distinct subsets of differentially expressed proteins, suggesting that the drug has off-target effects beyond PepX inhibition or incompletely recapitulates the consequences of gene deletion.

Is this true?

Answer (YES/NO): NO